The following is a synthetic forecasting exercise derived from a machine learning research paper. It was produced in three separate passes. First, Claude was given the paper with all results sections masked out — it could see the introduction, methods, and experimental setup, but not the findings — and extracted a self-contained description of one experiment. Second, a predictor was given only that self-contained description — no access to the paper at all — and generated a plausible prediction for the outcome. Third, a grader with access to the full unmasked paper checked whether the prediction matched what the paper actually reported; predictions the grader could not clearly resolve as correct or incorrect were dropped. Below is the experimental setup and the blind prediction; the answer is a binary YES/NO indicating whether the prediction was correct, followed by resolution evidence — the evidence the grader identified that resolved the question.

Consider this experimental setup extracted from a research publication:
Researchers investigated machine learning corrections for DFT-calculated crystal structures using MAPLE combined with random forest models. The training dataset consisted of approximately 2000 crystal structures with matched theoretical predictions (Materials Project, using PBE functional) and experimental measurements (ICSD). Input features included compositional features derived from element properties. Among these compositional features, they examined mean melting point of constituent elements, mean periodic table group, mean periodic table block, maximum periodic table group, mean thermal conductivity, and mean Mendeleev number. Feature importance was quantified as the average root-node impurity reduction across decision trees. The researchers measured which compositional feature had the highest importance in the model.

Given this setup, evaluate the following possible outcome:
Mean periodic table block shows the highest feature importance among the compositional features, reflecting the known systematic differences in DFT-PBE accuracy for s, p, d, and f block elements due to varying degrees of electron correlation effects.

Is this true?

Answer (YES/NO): NO